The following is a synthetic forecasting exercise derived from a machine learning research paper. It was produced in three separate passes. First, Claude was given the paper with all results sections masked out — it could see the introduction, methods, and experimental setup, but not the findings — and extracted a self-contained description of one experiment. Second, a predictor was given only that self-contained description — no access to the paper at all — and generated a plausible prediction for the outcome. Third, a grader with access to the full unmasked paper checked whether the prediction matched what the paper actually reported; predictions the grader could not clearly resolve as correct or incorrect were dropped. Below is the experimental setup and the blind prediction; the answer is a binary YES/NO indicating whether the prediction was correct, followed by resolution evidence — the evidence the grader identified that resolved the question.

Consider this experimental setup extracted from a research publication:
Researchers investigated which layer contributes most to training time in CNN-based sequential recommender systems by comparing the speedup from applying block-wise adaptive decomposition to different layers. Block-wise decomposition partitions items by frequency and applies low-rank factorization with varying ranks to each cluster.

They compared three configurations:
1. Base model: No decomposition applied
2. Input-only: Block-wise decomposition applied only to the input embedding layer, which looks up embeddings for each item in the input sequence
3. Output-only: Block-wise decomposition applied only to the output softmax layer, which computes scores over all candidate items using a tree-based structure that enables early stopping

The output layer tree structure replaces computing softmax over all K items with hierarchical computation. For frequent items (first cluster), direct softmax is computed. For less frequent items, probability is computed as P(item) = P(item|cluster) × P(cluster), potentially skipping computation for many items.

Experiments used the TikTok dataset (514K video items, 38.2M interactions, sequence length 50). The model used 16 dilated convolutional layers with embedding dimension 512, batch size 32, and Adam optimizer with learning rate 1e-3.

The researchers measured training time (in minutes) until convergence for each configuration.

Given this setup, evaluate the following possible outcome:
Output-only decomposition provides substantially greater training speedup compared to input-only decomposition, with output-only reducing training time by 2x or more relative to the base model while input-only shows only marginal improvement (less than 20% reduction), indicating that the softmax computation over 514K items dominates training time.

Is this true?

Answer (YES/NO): YES